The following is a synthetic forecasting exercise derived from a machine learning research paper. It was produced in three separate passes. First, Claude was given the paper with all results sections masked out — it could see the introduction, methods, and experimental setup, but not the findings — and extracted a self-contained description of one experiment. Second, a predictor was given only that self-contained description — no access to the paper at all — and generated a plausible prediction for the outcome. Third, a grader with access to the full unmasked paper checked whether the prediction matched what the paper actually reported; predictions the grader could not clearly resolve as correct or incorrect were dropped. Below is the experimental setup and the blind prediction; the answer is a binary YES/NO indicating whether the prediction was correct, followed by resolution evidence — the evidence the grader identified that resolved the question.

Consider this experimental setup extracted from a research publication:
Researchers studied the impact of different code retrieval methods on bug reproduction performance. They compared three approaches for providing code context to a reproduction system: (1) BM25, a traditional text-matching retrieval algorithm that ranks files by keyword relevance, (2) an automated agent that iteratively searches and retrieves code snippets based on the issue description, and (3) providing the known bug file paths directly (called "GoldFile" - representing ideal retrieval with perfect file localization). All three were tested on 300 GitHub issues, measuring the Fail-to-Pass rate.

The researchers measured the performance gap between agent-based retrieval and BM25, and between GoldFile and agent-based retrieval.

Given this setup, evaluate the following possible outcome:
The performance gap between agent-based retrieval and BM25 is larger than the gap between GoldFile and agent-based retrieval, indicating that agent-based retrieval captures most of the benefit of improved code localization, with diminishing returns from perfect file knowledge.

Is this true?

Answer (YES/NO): YES